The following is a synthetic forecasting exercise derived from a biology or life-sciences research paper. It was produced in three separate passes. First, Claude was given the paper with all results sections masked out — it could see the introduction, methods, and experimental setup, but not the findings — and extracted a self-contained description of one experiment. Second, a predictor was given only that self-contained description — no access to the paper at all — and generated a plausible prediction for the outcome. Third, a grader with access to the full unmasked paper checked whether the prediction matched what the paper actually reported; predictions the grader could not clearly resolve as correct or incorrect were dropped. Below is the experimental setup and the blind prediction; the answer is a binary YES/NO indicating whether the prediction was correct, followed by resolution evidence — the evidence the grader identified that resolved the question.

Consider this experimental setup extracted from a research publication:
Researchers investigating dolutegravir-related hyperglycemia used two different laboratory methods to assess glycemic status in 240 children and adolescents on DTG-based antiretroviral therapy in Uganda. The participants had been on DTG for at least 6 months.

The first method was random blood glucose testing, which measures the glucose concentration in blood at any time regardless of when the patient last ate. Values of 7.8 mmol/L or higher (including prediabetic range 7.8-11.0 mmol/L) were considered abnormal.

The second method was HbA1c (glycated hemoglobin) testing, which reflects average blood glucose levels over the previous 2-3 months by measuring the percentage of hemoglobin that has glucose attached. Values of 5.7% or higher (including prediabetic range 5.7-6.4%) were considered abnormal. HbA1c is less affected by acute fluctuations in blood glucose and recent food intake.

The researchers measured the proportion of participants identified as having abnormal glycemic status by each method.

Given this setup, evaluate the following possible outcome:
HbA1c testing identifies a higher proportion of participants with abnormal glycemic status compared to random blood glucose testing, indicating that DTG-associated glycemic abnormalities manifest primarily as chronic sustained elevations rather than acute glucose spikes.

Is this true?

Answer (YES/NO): YES